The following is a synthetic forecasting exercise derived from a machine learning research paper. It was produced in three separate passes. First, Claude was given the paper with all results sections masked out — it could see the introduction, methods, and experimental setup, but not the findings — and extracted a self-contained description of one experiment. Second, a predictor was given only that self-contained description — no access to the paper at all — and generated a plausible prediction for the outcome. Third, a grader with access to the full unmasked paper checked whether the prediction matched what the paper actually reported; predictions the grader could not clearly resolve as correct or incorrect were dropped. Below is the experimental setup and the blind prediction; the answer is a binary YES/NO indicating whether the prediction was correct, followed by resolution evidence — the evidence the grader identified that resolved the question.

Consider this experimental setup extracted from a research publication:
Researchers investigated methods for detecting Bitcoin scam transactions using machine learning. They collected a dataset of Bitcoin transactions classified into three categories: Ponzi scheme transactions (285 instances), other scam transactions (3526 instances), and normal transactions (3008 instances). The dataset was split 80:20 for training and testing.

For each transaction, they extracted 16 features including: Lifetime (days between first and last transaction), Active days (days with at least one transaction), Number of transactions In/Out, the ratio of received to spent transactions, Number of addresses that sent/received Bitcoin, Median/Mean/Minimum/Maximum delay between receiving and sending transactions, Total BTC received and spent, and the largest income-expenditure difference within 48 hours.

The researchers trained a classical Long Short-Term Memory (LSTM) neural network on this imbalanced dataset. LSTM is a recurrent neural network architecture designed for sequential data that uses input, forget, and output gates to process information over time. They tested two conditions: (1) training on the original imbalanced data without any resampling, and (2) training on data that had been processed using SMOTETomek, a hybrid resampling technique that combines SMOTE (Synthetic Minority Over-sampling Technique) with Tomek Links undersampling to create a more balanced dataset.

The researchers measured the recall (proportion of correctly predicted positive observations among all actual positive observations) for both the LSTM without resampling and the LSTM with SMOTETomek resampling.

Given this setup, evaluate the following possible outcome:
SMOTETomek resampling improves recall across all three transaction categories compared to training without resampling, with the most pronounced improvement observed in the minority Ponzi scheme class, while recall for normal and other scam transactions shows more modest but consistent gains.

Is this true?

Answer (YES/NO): NO